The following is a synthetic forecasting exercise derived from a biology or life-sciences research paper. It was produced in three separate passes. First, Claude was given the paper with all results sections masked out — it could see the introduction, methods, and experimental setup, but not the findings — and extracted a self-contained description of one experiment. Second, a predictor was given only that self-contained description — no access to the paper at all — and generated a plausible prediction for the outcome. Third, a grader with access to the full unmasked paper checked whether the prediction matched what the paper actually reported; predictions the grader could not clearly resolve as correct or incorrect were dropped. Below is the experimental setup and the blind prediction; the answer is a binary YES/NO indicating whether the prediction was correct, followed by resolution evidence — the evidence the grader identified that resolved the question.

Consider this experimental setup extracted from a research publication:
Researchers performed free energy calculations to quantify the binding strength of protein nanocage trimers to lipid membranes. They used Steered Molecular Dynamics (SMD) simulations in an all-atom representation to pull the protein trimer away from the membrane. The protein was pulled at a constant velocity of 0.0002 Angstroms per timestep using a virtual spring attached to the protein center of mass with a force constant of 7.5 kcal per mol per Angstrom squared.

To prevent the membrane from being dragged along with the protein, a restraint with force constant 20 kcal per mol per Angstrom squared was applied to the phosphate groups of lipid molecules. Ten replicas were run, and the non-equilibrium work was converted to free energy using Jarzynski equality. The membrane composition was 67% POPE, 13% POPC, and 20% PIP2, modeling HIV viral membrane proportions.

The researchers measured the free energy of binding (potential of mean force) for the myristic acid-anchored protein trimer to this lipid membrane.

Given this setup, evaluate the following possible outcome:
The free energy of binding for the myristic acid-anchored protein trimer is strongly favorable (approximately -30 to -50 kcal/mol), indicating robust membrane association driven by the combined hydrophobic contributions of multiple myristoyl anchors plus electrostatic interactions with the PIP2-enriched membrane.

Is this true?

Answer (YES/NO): NO